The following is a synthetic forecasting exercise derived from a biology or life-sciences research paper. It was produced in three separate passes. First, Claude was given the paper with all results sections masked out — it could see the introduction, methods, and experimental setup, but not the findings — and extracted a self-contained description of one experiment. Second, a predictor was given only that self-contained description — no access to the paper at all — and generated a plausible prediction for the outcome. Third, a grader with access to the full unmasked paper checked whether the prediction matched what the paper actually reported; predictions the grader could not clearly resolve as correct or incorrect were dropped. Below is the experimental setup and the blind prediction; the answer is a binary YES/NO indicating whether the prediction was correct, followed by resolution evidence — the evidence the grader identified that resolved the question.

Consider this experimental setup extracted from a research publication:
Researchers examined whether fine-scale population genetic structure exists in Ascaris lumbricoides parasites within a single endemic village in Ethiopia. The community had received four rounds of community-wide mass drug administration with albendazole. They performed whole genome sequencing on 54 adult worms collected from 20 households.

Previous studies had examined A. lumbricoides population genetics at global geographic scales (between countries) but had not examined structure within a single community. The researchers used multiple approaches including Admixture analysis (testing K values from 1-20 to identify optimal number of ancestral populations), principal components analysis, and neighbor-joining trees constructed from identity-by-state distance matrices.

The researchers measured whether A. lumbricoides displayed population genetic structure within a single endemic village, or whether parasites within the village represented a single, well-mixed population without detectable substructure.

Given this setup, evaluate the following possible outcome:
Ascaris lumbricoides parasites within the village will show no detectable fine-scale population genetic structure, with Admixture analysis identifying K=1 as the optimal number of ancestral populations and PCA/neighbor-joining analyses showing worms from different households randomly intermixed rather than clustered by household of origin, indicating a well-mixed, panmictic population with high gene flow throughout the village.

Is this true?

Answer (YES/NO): NO